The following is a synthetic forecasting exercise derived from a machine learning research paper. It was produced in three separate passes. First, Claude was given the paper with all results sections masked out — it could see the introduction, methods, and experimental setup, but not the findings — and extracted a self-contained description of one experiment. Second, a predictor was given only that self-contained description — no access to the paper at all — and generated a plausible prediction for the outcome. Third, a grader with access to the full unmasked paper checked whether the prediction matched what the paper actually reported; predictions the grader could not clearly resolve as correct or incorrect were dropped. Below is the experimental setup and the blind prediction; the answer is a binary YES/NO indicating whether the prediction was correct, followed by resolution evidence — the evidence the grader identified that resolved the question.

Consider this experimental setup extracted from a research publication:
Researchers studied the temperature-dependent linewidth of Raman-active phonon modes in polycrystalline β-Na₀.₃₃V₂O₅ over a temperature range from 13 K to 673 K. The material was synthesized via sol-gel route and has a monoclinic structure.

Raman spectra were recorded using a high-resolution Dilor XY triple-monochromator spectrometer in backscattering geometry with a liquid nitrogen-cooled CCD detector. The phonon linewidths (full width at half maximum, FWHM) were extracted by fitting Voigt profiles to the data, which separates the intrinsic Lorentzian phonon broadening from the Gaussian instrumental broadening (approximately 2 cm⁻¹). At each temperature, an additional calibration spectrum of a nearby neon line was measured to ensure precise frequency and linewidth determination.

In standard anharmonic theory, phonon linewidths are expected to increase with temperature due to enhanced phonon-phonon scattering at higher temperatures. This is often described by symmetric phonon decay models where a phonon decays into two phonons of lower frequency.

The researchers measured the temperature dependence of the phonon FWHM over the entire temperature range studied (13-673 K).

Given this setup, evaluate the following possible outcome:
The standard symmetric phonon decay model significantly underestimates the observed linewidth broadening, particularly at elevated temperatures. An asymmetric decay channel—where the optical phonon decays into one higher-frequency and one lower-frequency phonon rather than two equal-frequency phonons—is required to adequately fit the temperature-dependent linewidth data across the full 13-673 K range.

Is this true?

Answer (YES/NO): NO